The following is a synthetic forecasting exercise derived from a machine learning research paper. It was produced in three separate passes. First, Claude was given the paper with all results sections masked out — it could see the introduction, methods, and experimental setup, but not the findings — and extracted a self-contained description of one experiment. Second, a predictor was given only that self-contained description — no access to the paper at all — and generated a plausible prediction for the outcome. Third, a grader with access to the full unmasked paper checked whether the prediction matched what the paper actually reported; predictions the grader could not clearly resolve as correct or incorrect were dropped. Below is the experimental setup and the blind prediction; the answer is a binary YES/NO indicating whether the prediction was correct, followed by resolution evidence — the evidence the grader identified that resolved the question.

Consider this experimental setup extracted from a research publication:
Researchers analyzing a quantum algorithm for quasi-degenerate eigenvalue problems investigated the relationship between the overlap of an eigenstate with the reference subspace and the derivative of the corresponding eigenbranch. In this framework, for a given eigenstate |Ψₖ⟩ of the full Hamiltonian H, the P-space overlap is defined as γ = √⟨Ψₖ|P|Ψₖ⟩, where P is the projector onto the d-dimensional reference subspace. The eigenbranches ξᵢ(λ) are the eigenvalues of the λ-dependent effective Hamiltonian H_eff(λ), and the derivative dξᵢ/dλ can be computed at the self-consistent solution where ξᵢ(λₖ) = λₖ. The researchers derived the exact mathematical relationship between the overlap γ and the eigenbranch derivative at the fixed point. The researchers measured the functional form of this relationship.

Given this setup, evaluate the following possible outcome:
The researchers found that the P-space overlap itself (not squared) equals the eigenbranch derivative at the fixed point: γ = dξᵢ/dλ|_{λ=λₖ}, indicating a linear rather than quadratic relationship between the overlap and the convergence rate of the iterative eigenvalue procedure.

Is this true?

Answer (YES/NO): NO